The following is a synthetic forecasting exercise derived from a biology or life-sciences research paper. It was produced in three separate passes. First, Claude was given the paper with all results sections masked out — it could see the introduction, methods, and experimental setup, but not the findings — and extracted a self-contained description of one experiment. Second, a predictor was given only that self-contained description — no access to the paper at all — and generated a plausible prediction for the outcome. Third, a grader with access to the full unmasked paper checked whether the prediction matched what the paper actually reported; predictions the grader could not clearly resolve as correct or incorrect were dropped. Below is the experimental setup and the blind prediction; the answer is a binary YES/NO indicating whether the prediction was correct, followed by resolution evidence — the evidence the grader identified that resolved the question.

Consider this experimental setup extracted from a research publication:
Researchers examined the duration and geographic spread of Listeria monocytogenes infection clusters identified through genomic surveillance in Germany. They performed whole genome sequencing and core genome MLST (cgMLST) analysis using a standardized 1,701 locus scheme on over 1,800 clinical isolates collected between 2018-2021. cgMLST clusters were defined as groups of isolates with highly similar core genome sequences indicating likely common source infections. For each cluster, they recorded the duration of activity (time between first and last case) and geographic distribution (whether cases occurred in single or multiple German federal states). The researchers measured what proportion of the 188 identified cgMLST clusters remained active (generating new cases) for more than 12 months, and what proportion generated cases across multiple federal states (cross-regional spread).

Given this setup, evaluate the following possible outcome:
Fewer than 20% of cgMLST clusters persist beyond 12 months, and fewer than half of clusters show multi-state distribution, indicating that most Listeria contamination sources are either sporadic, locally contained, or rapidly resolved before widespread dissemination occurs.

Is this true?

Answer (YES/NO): NO